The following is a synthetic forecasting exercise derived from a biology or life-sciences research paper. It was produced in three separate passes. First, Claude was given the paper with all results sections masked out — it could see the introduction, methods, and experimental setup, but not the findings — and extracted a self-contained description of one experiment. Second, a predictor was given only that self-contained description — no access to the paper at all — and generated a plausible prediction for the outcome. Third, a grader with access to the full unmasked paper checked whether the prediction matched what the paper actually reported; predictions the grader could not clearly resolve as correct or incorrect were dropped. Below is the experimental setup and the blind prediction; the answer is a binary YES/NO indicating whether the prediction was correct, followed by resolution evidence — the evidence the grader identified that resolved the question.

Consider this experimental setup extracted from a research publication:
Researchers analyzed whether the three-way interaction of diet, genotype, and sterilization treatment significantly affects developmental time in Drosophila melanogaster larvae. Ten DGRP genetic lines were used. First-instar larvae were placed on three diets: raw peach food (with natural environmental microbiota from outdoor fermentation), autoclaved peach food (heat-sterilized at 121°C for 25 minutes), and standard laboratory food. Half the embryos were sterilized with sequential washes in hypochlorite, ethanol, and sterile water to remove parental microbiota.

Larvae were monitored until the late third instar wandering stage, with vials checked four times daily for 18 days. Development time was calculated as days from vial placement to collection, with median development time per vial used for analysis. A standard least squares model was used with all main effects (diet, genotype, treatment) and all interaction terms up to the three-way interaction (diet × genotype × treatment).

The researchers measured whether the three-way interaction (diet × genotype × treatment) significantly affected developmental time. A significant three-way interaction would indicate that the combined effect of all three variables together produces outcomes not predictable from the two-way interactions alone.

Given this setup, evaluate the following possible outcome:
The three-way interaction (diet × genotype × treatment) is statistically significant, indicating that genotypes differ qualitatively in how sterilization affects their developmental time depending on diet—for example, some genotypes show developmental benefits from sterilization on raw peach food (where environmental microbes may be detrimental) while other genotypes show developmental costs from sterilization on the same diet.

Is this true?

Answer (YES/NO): NO